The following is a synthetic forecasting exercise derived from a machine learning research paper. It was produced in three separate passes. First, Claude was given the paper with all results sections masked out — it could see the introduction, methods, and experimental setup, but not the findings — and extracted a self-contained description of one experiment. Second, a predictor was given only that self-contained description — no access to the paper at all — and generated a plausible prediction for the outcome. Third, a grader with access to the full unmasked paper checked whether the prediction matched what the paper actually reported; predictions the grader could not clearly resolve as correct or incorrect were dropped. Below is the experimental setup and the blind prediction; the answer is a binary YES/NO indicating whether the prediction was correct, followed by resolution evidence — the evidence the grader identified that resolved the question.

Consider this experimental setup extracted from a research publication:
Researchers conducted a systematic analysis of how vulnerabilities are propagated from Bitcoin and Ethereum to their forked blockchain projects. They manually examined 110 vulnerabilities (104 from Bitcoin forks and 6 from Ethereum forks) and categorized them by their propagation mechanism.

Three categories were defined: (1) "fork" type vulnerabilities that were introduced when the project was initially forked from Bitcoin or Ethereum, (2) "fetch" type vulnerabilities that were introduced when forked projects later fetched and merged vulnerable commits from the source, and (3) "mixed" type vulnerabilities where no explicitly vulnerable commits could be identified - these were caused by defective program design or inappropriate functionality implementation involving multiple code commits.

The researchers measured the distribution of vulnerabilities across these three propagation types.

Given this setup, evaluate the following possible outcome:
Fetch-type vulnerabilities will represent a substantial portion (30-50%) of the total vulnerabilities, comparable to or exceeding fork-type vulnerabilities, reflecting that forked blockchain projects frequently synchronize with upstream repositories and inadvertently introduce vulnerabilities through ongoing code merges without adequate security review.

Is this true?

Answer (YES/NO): NO